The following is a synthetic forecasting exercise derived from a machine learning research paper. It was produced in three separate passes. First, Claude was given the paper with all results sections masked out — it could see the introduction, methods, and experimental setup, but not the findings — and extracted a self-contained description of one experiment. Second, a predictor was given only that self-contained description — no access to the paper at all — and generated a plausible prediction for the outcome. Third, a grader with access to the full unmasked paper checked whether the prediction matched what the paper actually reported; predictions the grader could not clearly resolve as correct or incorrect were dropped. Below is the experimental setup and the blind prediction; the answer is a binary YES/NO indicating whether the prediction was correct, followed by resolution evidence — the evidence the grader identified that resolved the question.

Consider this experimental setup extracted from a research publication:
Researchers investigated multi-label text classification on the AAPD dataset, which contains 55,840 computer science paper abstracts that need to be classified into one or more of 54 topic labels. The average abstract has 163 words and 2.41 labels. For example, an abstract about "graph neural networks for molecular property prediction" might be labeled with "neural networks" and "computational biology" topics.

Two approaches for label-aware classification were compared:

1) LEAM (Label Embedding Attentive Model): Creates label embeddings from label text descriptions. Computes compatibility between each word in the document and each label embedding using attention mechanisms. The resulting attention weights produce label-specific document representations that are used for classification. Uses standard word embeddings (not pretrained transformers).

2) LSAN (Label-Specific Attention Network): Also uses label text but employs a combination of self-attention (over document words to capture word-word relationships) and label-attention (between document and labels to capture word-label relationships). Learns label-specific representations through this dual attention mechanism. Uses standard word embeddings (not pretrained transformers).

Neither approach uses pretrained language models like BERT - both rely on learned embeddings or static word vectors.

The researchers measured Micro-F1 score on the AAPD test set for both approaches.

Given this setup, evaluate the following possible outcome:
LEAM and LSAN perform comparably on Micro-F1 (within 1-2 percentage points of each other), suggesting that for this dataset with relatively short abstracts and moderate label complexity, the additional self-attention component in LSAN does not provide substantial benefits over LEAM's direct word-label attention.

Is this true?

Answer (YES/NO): NO